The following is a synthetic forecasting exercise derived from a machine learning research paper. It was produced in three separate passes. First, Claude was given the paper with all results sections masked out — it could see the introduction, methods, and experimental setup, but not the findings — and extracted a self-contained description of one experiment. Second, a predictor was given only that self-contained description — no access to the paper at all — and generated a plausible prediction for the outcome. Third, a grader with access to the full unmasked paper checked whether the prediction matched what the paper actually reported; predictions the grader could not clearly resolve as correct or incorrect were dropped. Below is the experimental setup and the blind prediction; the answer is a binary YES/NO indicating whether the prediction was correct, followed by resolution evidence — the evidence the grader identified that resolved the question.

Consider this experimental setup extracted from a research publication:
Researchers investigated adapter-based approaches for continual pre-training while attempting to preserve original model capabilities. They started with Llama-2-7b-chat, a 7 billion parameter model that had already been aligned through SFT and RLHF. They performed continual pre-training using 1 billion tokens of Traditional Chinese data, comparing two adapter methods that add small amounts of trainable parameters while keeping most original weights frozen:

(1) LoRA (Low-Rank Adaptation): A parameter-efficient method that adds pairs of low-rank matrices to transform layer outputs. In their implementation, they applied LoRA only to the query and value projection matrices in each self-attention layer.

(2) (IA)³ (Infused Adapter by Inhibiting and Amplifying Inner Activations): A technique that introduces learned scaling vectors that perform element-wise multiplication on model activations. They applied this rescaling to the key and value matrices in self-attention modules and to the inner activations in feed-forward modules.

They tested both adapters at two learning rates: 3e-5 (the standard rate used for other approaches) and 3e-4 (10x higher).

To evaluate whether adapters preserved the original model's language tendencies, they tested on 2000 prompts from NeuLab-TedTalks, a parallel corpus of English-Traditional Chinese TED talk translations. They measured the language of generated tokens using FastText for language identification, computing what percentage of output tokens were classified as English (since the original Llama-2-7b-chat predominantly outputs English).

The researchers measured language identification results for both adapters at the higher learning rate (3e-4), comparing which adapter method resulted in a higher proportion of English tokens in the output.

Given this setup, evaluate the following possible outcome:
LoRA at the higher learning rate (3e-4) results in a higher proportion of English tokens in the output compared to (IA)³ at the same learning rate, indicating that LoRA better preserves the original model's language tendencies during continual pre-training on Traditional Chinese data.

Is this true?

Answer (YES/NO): NO